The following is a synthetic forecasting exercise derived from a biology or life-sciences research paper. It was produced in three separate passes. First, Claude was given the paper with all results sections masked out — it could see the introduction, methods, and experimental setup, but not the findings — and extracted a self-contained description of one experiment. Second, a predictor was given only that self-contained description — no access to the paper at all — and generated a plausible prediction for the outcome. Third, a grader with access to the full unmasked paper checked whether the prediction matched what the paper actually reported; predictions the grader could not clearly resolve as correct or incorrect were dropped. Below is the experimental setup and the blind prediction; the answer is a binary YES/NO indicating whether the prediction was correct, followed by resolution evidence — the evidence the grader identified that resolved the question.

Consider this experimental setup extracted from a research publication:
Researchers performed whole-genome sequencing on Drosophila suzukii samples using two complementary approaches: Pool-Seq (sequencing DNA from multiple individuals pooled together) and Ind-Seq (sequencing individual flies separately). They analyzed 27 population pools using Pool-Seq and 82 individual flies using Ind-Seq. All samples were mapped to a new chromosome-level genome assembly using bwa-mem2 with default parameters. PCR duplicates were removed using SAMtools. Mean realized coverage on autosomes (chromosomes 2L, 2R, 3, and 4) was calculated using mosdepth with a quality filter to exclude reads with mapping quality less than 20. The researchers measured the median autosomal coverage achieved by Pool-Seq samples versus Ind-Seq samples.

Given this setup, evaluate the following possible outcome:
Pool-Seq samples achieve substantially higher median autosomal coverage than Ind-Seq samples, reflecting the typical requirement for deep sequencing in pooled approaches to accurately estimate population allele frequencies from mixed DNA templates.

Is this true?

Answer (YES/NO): YES